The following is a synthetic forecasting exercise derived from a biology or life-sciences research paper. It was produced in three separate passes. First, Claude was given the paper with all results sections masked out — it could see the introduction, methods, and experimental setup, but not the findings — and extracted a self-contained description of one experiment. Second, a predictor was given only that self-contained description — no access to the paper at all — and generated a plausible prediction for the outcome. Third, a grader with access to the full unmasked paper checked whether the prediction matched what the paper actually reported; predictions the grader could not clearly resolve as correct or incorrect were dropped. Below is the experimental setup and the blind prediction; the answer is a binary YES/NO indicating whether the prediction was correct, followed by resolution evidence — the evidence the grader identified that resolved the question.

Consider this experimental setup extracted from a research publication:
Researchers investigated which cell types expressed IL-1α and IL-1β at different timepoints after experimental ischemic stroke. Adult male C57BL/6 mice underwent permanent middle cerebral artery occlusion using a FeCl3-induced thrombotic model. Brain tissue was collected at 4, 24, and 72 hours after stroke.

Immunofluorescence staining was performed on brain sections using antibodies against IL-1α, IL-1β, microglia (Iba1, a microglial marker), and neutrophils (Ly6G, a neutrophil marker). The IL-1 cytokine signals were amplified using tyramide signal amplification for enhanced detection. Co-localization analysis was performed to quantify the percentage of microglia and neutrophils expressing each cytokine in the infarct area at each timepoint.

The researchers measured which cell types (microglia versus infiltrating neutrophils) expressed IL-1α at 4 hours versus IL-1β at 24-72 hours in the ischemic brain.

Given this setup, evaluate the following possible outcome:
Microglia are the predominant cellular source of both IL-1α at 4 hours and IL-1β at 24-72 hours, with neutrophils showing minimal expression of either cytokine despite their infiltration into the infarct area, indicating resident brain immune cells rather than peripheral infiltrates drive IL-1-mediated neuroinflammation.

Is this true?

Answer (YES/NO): NO